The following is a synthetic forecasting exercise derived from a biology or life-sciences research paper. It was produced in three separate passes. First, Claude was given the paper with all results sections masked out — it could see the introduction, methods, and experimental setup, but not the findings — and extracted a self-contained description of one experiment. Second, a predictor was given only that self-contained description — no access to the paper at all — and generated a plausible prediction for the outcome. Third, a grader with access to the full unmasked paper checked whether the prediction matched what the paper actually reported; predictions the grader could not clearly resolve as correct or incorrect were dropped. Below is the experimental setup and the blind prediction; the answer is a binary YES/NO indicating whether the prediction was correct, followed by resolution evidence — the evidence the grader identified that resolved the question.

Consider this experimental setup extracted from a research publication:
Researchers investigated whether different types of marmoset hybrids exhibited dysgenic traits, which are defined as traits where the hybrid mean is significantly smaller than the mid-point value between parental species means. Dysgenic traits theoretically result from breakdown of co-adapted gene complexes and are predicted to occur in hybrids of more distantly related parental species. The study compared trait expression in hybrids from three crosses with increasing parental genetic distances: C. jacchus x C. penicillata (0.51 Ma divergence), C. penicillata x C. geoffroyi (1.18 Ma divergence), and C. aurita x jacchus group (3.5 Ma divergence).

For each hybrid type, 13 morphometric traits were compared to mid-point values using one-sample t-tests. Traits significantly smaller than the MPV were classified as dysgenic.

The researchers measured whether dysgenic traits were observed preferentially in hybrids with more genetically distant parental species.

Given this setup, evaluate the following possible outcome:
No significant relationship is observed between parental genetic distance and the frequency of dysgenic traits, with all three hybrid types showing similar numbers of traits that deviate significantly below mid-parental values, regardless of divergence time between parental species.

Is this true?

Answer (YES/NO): NO